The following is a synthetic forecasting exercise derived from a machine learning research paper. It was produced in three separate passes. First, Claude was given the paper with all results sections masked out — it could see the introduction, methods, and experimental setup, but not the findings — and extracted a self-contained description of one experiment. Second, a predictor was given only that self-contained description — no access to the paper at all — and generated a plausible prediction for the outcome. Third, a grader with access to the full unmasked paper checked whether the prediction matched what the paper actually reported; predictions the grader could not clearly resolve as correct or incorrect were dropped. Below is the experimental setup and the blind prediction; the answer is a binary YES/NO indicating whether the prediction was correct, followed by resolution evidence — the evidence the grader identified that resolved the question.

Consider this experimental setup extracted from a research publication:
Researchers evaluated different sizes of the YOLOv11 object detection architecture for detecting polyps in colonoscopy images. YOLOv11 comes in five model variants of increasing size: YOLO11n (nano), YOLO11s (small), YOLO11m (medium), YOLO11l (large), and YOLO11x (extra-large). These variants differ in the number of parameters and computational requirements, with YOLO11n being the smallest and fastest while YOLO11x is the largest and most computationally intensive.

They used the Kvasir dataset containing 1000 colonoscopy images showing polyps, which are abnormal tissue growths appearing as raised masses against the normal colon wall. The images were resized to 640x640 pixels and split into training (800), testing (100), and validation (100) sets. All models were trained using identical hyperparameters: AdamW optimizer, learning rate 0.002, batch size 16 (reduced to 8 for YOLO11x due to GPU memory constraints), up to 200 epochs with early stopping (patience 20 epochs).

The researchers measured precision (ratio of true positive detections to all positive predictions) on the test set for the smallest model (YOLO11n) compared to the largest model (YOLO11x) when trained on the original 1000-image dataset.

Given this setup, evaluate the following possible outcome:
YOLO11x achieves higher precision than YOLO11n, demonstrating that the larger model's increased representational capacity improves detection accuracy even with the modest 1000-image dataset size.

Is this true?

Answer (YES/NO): NO